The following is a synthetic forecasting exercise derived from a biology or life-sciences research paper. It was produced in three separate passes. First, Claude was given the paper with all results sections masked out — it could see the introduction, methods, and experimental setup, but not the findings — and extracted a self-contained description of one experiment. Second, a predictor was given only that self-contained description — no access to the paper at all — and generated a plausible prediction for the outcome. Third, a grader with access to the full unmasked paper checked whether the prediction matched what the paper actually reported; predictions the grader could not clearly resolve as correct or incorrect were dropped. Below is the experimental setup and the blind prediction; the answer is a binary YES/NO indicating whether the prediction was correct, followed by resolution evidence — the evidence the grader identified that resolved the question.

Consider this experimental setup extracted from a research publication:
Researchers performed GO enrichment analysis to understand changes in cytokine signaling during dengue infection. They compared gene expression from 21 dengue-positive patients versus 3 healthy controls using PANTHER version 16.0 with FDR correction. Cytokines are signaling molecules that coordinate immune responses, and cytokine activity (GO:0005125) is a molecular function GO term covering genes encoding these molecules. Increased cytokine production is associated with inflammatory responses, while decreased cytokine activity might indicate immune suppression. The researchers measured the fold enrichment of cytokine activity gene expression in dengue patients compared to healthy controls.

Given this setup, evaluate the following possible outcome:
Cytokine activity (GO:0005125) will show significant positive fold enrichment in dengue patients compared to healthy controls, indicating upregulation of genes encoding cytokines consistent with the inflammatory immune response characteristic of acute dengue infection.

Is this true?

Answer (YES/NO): YES